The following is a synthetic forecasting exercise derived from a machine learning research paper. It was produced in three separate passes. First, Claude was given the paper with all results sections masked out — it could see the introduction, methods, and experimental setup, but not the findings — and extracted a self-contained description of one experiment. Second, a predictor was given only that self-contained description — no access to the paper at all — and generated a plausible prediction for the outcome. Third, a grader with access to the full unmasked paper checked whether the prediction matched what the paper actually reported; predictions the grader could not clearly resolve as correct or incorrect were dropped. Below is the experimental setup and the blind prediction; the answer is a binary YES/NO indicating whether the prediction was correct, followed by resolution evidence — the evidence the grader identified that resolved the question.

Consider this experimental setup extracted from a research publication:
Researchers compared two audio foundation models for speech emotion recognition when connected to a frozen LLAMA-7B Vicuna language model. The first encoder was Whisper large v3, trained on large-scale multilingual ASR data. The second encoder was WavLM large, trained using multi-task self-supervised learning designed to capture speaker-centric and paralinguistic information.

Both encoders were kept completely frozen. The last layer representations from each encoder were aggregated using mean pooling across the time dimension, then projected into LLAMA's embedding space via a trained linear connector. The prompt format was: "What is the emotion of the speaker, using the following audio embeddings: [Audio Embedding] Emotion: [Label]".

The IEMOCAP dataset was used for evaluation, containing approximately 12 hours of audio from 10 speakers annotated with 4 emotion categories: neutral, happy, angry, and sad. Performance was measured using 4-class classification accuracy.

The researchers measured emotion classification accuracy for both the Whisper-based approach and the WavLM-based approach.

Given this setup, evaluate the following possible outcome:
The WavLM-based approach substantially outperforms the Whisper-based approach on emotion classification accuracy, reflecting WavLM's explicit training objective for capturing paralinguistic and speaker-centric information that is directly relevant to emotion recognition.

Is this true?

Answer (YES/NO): YES